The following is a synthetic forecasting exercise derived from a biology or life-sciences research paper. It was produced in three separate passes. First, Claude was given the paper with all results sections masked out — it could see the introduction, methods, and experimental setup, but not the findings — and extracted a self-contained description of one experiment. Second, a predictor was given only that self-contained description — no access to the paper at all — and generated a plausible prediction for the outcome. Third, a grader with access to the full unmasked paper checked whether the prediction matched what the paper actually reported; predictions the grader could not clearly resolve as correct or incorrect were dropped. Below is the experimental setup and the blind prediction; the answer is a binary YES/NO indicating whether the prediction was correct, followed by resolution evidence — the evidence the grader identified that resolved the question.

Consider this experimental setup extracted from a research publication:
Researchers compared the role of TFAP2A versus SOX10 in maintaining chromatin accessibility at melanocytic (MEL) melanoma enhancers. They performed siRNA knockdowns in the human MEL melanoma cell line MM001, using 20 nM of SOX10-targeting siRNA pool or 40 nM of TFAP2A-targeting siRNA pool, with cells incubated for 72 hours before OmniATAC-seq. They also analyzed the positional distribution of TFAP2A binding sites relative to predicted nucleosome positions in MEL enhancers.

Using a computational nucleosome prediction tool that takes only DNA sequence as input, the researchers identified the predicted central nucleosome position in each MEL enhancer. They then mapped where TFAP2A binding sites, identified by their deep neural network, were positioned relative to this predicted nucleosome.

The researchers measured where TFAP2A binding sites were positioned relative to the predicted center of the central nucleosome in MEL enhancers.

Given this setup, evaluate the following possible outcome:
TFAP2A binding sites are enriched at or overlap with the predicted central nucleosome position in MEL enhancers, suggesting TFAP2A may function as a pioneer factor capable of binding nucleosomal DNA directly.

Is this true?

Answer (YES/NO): NO